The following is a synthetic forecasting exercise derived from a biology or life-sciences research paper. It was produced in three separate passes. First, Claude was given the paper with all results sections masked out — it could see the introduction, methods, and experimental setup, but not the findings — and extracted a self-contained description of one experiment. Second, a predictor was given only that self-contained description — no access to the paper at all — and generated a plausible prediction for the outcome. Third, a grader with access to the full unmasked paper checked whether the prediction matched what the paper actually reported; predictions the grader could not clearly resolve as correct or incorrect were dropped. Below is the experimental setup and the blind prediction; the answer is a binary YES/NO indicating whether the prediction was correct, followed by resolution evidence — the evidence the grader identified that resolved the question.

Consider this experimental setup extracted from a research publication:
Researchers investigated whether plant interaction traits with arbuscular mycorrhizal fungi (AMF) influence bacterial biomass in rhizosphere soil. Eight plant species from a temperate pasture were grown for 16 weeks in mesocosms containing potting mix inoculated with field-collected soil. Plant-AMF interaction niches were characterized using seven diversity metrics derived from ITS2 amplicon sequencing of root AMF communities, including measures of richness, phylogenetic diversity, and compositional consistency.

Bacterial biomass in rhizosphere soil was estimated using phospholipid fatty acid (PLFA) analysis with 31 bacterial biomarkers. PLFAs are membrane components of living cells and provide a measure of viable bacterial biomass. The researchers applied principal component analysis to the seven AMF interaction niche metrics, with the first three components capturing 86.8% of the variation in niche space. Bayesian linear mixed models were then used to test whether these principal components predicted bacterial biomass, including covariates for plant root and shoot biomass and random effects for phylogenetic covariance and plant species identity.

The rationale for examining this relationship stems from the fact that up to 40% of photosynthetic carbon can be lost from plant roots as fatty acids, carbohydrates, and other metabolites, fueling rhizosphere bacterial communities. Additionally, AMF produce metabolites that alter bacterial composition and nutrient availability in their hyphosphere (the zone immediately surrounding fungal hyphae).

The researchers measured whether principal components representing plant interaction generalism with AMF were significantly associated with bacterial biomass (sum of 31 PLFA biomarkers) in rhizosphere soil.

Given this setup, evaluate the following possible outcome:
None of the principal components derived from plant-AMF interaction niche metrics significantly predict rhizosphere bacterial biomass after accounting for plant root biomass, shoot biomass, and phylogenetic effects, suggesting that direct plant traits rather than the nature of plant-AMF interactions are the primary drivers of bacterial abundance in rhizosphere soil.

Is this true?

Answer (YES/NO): NO